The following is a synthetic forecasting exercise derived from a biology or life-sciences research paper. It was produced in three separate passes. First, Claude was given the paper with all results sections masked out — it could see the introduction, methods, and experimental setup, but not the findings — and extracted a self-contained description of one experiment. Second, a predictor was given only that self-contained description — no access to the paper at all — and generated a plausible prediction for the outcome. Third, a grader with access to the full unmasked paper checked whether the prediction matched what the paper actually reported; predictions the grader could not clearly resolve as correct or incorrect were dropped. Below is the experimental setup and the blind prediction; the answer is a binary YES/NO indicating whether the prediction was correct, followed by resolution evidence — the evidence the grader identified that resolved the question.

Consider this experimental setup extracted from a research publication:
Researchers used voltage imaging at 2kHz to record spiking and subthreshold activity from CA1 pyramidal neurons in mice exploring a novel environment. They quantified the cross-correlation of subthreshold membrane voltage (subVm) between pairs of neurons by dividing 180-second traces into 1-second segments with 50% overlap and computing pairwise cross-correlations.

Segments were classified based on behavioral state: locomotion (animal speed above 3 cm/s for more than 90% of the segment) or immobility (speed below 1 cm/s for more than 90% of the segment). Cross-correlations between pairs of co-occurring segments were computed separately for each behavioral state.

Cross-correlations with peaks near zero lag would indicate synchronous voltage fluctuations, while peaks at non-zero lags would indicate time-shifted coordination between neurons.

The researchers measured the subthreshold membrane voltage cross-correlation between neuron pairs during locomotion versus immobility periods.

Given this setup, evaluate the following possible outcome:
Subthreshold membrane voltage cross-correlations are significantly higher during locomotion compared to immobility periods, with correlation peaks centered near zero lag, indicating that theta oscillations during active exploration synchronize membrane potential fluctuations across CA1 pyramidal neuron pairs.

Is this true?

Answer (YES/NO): NO